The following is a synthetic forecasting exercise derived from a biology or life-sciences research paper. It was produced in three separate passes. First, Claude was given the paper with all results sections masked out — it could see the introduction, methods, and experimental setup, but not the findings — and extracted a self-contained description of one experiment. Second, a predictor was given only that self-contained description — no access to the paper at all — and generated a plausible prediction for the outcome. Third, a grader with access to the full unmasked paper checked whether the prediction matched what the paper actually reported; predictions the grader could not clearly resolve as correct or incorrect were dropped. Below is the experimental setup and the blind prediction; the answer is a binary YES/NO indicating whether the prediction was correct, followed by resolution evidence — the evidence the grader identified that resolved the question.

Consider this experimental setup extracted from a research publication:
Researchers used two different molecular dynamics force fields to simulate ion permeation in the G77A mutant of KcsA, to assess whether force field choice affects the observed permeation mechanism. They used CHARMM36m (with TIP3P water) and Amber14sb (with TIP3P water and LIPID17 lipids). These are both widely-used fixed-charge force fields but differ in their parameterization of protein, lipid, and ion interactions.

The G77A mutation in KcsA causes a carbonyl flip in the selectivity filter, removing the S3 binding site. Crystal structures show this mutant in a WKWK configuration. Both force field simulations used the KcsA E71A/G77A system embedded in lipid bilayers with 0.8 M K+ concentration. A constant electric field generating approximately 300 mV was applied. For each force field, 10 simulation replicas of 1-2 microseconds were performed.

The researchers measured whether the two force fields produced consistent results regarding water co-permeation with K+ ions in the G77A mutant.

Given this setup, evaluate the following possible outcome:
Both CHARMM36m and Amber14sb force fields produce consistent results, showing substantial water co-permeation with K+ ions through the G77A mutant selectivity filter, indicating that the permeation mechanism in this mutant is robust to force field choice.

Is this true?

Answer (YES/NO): NO